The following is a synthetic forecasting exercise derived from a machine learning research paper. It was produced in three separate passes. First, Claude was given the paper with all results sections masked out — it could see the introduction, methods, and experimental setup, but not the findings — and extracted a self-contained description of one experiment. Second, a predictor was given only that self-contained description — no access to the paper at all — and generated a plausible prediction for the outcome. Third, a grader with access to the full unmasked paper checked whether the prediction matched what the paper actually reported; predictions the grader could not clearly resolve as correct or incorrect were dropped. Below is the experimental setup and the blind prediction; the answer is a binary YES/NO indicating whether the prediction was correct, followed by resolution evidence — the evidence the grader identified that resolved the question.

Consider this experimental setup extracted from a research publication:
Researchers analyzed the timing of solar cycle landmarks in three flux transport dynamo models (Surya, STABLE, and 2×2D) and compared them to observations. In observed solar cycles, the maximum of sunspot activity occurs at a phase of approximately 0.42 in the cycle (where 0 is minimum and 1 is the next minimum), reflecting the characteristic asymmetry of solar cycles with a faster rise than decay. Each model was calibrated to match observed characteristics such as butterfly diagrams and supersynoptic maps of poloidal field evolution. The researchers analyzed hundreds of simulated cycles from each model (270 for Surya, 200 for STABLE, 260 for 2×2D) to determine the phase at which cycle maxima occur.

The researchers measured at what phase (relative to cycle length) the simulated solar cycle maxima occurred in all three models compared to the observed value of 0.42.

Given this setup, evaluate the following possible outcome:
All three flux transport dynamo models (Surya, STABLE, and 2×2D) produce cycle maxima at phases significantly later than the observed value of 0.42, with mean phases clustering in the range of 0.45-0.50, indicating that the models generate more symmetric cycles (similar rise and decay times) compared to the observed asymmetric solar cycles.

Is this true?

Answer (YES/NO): NO